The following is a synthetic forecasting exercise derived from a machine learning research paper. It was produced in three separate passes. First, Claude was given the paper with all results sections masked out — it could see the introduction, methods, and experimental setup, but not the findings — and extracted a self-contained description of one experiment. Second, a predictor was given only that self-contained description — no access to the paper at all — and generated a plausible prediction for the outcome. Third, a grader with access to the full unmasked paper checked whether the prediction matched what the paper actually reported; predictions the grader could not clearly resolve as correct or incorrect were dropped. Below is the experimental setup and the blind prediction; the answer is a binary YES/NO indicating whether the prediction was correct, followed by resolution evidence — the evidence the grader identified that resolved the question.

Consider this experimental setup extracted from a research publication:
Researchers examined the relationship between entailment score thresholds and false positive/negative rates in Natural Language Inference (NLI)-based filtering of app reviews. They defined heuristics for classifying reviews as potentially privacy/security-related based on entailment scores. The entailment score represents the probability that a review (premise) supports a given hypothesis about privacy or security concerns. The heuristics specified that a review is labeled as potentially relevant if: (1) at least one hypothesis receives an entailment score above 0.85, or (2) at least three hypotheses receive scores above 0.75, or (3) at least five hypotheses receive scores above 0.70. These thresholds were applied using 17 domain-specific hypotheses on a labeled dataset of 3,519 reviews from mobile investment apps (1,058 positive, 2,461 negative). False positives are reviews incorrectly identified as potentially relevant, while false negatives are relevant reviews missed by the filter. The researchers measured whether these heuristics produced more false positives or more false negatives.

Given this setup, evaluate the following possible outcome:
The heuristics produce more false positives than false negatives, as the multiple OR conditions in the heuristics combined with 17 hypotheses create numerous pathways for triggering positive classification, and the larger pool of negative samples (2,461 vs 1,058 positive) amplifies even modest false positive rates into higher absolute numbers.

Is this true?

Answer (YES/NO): YES